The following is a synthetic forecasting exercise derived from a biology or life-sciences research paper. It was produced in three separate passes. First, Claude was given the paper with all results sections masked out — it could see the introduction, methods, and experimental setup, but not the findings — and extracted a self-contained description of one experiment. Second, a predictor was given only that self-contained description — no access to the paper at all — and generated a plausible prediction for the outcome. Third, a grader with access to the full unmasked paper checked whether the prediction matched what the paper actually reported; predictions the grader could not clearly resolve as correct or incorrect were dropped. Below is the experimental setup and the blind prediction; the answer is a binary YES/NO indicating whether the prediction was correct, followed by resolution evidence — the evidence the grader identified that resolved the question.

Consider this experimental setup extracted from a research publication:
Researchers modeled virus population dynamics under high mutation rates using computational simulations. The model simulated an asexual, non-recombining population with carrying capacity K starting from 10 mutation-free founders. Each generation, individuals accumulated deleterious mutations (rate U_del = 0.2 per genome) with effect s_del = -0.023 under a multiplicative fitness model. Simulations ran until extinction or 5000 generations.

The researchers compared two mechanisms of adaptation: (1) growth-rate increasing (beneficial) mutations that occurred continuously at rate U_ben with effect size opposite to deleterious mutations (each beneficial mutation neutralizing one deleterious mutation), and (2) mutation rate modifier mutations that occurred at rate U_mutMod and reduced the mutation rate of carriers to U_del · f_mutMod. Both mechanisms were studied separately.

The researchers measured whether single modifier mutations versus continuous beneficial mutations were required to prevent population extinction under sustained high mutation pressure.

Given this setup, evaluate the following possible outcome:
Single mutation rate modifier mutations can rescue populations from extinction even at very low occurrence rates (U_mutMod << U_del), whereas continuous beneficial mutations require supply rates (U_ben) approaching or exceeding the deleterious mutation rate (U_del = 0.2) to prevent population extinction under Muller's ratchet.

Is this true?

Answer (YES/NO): NO